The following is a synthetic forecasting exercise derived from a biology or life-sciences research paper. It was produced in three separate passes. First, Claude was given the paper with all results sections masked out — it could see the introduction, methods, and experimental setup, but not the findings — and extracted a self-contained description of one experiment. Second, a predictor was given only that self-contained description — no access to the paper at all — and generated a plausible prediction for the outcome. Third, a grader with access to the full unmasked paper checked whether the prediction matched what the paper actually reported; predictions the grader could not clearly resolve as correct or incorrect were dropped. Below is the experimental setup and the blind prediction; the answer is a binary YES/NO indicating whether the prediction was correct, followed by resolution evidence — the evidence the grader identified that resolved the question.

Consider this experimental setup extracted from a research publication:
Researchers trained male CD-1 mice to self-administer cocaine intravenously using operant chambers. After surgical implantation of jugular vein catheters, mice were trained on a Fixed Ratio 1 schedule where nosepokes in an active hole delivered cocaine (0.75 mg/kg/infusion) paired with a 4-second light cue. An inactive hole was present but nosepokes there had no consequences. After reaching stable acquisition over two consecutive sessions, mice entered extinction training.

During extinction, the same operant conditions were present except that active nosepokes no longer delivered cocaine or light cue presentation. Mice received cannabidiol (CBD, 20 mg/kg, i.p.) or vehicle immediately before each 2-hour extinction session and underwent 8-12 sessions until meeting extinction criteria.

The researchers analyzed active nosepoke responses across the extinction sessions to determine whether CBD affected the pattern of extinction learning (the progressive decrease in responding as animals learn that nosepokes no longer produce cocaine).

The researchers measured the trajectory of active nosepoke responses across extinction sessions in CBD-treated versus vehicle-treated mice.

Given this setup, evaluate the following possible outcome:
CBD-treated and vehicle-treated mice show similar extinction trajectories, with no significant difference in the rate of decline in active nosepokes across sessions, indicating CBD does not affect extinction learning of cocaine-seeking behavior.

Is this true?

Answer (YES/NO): YES